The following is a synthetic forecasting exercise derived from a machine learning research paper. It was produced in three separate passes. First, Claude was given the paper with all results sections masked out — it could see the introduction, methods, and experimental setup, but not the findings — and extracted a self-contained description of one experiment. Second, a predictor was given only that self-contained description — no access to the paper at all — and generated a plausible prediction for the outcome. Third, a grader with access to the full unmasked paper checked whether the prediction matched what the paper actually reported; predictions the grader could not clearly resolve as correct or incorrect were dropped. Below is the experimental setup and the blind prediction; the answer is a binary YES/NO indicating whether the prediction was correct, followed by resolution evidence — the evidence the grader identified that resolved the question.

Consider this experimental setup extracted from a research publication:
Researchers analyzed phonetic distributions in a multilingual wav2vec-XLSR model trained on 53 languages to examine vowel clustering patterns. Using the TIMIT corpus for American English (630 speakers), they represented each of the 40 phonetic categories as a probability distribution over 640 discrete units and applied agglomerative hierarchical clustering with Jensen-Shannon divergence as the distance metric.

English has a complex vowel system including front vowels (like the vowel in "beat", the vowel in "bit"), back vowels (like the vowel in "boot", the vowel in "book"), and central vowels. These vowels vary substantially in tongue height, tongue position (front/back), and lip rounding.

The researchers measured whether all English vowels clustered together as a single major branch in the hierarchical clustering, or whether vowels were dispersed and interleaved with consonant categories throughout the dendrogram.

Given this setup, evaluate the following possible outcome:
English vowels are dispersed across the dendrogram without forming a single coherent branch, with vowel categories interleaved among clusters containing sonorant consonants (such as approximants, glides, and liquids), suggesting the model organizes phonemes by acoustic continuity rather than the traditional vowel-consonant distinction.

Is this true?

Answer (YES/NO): NO